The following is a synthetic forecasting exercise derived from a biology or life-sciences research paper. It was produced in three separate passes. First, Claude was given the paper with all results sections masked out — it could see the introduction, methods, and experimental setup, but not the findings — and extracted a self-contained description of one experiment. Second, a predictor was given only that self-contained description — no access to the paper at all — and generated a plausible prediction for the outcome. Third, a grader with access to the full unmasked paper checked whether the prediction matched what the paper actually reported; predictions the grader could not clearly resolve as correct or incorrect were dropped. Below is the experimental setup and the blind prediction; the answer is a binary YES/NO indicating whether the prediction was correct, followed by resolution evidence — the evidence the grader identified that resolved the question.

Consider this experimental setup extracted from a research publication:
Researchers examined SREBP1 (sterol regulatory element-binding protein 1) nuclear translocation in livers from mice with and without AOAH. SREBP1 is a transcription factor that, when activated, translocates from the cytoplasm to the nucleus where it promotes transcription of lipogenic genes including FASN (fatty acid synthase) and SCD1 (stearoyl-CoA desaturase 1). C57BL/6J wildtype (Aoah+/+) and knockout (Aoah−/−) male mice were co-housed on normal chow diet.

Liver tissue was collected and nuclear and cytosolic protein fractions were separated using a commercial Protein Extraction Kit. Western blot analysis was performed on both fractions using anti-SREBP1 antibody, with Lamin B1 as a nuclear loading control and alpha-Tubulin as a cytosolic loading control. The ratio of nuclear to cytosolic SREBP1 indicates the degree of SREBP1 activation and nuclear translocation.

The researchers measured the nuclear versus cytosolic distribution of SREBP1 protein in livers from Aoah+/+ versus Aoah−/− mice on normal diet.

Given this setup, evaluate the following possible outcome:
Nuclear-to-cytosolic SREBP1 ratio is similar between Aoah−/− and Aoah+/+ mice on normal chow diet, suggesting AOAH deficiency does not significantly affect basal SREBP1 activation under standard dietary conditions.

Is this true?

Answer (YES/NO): NO